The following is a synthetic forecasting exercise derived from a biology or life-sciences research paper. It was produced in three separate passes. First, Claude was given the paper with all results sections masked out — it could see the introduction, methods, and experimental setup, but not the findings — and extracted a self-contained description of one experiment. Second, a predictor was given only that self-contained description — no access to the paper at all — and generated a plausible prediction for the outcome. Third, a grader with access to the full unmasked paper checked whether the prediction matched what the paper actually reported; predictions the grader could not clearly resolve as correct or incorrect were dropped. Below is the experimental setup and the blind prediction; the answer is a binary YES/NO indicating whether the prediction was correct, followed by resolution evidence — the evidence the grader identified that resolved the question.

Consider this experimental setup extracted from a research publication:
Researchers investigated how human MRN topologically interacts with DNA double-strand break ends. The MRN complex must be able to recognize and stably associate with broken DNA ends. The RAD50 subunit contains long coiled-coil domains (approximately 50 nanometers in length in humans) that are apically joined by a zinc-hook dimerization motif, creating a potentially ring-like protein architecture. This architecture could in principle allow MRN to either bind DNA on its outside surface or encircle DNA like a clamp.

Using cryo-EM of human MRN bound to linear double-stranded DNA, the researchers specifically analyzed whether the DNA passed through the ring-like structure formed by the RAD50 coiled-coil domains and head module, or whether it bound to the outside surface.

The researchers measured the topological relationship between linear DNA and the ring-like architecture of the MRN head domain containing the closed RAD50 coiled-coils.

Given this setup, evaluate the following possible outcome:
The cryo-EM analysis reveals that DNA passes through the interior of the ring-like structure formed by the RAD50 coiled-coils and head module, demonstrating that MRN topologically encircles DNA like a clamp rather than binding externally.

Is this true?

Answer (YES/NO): YES